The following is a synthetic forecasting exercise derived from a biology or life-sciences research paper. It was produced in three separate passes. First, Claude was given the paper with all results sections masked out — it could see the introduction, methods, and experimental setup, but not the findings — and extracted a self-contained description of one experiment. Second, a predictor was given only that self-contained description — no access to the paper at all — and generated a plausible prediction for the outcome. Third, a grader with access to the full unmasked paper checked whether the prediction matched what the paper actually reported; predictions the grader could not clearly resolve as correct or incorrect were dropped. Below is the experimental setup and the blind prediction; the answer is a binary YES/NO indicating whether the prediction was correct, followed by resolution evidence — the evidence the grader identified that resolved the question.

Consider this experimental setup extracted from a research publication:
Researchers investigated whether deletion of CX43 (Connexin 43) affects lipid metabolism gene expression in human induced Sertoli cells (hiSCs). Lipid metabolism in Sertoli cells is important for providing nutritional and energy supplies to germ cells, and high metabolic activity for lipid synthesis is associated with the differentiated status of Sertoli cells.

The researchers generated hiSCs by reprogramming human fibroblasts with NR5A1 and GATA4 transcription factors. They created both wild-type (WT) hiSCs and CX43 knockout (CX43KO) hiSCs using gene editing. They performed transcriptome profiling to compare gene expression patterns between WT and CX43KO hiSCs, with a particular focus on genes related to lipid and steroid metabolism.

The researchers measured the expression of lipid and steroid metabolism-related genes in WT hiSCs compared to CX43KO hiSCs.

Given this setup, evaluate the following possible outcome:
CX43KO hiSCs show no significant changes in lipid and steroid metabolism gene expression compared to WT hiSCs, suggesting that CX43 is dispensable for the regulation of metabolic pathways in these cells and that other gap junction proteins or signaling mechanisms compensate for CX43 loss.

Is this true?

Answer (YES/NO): NO